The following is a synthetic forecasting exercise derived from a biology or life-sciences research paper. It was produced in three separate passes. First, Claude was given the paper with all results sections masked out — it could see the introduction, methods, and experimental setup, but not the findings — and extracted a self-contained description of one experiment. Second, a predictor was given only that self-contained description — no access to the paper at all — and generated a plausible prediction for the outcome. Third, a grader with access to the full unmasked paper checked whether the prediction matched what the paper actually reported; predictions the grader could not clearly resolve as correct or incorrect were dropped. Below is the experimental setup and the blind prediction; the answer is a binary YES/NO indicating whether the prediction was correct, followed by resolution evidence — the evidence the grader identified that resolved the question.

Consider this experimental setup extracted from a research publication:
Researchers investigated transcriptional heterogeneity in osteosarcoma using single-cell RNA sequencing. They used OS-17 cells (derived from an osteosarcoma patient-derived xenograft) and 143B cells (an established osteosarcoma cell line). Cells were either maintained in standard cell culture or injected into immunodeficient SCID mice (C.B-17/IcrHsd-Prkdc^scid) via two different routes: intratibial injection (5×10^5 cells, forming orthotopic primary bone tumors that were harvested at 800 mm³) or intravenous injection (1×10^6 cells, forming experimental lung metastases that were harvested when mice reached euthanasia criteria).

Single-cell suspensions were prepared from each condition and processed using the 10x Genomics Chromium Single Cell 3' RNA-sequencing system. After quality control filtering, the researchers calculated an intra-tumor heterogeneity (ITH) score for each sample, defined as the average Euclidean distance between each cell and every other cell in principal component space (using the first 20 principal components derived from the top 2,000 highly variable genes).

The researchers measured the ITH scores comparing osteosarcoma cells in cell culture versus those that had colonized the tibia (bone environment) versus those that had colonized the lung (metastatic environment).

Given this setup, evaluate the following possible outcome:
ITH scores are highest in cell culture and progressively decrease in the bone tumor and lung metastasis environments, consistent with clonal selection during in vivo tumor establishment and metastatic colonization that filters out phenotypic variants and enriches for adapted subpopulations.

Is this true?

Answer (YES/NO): NO